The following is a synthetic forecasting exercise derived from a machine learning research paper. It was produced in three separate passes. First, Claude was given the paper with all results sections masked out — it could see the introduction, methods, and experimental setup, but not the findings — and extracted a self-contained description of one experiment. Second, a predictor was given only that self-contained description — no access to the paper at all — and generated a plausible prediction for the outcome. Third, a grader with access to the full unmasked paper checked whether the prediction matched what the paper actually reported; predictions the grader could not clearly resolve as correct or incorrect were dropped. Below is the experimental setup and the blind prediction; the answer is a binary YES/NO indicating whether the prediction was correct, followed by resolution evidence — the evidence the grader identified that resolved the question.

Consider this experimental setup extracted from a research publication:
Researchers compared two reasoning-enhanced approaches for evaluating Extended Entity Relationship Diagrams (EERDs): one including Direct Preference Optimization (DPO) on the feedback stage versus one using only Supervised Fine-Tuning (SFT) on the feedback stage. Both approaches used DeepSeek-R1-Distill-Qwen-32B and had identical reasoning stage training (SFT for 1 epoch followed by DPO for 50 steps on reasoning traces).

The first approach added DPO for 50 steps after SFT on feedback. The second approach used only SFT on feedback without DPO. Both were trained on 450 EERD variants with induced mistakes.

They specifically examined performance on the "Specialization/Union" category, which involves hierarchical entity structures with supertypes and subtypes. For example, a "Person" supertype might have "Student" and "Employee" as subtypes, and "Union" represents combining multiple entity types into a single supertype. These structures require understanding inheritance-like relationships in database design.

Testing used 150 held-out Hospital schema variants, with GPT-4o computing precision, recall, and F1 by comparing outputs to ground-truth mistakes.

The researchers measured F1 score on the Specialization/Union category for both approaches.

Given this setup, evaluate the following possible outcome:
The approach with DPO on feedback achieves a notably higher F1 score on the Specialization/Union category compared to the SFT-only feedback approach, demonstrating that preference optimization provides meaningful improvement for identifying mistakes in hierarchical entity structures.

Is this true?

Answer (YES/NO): NO